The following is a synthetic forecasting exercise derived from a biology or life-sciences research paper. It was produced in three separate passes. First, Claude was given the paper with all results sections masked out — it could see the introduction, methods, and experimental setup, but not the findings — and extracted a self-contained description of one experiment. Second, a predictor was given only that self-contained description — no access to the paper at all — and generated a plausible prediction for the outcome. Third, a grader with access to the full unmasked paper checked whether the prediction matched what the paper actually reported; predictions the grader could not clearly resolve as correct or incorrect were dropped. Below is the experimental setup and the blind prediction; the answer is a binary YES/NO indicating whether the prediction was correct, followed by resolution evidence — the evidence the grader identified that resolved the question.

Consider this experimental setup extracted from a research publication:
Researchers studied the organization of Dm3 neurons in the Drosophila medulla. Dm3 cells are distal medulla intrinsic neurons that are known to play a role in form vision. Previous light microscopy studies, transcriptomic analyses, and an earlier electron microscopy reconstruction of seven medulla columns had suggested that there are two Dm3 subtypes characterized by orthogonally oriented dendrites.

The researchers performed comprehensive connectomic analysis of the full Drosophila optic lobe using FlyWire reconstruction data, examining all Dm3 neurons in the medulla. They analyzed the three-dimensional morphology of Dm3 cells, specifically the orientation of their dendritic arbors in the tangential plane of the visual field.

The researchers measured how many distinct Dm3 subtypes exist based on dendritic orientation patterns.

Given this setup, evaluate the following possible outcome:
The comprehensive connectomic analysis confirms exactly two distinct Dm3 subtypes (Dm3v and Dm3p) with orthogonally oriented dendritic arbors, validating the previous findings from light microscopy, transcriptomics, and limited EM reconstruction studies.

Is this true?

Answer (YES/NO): NO